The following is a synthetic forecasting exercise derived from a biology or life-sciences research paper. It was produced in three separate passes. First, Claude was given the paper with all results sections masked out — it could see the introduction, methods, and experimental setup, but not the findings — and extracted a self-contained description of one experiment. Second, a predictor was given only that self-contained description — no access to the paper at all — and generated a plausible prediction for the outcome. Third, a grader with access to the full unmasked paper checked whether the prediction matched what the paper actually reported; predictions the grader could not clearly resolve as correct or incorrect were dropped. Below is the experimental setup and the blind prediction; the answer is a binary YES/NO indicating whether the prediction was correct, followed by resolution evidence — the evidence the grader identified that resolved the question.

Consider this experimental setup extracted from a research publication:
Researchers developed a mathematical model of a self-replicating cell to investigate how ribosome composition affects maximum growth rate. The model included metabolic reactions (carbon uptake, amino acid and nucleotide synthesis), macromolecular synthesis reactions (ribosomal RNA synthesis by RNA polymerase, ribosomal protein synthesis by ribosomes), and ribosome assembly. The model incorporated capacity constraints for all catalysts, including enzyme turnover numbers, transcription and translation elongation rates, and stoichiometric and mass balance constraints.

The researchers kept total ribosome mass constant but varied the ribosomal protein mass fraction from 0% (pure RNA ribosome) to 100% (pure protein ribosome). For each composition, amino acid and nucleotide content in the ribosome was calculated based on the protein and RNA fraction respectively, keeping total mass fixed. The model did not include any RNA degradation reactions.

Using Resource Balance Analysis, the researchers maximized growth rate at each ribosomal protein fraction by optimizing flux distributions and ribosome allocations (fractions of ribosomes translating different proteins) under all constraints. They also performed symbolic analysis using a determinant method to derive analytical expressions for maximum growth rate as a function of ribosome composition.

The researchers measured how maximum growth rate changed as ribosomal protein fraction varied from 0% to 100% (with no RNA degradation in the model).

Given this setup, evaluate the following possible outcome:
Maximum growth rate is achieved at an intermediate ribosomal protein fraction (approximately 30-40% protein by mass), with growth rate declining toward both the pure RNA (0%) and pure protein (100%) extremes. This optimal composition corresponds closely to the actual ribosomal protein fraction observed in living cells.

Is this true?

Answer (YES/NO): NO